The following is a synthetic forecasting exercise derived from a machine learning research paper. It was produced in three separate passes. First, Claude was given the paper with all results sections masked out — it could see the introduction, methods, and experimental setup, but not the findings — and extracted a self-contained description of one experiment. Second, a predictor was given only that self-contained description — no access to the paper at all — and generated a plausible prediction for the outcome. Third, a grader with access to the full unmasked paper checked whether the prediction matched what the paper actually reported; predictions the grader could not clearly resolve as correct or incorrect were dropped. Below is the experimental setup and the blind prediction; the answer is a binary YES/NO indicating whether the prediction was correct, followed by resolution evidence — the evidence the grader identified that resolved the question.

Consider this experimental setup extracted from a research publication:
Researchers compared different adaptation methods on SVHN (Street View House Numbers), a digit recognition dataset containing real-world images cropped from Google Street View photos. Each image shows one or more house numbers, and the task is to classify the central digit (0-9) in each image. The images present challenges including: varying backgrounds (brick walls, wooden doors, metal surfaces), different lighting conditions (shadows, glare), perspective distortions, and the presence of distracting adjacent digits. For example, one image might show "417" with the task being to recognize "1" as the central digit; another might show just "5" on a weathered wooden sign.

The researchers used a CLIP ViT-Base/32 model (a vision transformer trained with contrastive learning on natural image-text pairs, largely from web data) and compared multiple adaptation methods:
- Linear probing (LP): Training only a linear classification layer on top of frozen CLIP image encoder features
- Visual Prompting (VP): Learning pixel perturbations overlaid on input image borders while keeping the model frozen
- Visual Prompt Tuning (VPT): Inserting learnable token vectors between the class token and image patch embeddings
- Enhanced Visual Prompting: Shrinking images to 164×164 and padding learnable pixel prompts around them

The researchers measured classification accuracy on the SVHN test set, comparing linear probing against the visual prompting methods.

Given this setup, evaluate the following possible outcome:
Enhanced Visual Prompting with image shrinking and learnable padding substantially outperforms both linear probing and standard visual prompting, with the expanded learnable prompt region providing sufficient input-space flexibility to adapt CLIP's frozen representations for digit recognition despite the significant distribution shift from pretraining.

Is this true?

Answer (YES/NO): NO